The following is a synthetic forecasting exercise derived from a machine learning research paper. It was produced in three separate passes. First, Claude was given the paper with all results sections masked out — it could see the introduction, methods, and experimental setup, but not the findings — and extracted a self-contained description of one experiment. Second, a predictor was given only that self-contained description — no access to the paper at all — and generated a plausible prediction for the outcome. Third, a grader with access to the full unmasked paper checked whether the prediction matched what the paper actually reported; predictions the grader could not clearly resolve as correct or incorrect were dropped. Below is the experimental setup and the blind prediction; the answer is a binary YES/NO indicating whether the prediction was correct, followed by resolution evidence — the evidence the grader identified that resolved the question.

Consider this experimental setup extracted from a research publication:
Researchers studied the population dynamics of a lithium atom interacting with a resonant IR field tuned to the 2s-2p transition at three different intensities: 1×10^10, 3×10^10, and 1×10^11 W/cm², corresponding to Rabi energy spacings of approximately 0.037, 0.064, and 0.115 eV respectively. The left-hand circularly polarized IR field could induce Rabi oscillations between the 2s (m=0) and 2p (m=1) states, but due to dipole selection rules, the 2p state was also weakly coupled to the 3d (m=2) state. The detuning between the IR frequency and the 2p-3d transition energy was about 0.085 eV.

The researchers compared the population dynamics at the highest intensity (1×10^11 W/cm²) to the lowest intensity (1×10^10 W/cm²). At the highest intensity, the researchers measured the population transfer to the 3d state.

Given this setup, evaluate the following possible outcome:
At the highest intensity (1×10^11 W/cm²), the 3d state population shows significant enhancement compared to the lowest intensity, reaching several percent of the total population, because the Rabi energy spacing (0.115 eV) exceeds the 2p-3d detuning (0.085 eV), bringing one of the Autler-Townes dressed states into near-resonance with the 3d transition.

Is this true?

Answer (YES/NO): NO